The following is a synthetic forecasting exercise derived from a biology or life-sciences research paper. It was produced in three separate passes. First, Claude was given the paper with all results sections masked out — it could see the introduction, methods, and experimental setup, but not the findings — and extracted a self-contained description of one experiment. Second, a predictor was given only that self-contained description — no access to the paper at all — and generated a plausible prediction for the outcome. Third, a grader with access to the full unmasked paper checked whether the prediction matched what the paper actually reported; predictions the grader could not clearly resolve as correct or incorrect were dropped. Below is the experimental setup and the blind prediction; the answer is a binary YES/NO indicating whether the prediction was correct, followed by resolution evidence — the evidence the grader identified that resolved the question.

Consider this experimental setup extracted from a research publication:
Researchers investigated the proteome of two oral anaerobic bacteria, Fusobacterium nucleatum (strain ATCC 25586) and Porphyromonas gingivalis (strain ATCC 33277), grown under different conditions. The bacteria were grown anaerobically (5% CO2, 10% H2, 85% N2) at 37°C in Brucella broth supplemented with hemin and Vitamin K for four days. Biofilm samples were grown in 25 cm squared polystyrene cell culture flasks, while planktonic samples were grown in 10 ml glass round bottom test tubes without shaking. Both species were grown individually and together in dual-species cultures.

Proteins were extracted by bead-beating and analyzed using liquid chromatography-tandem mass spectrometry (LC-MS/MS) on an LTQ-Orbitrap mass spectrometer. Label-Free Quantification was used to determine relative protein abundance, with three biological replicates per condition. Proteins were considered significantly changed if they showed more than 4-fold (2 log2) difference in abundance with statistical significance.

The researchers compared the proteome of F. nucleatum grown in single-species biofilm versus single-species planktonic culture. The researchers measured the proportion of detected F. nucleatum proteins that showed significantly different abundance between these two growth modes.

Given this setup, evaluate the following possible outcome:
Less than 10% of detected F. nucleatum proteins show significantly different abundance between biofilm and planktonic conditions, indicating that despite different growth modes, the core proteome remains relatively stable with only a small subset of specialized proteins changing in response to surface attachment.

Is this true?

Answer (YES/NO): YES